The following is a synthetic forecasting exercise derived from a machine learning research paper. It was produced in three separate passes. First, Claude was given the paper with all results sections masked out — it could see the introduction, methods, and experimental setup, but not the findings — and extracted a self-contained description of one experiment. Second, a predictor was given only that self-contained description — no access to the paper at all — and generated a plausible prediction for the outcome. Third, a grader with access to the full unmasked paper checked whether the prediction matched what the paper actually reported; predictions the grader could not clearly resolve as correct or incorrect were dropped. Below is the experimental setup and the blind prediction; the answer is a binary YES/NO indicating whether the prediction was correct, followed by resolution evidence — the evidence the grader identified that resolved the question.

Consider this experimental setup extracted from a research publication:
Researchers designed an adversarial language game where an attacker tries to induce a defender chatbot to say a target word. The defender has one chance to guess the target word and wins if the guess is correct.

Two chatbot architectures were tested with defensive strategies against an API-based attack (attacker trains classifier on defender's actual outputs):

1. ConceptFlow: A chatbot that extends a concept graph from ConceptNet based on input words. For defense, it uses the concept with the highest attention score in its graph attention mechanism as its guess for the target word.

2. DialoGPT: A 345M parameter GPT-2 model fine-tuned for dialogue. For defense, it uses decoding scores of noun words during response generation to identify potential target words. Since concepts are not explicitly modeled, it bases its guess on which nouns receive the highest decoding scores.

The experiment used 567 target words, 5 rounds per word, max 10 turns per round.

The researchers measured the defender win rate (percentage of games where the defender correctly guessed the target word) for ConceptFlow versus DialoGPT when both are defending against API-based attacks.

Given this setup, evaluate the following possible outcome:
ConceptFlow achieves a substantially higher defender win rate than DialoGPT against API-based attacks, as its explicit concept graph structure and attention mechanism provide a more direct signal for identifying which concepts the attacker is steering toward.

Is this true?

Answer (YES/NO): YES